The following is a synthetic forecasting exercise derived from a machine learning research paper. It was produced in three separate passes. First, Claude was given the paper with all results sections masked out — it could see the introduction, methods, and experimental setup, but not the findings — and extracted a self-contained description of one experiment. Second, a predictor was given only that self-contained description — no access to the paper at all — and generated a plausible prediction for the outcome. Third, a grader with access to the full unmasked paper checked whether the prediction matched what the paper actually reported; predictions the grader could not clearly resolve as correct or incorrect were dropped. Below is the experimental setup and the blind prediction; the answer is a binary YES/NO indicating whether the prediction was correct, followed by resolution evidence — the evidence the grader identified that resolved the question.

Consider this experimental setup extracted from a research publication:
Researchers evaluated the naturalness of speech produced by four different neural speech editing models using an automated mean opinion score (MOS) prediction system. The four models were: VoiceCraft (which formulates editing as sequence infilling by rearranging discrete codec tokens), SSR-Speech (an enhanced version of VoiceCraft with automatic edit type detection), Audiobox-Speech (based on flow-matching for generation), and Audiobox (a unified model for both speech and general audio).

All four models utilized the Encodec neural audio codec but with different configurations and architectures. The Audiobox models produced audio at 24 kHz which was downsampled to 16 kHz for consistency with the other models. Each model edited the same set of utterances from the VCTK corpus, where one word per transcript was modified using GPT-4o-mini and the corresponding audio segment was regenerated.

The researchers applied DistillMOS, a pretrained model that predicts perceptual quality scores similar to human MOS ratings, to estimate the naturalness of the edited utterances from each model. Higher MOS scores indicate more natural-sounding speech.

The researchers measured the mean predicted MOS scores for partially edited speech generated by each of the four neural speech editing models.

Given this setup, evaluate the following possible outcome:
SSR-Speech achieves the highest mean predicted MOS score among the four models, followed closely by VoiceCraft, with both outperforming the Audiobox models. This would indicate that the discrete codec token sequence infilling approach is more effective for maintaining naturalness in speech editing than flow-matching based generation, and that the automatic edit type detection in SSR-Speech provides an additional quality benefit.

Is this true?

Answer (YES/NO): NO